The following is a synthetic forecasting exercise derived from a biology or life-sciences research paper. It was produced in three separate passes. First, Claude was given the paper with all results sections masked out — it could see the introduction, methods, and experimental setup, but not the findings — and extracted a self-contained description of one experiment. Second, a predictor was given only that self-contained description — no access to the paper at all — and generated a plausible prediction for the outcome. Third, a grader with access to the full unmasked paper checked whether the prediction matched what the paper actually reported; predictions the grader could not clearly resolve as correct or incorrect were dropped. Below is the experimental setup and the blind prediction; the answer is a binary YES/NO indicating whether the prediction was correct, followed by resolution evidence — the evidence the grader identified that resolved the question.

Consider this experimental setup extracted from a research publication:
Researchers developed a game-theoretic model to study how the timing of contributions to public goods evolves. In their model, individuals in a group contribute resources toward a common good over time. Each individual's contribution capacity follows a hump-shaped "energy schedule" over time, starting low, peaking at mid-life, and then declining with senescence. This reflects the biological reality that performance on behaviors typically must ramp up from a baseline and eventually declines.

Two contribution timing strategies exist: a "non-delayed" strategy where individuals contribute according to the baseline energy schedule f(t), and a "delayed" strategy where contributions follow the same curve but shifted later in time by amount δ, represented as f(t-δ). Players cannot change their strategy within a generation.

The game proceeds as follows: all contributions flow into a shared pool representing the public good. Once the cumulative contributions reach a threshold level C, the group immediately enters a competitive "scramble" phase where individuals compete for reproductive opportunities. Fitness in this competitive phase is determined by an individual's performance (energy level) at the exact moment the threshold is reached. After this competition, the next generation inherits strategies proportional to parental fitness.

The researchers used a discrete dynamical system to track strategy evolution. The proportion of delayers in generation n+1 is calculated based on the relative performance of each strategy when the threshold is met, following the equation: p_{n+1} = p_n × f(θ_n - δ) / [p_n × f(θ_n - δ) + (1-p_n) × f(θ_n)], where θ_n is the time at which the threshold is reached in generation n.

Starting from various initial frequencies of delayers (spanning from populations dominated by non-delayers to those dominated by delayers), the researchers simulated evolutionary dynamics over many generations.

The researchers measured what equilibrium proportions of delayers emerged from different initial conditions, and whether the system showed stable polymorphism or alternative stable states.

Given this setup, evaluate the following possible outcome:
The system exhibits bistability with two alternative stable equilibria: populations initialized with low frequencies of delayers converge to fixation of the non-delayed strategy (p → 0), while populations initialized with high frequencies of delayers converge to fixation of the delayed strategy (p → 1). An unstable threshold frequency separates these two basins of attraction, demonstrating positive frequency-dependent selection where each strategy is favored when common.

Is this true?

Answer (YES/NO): YES